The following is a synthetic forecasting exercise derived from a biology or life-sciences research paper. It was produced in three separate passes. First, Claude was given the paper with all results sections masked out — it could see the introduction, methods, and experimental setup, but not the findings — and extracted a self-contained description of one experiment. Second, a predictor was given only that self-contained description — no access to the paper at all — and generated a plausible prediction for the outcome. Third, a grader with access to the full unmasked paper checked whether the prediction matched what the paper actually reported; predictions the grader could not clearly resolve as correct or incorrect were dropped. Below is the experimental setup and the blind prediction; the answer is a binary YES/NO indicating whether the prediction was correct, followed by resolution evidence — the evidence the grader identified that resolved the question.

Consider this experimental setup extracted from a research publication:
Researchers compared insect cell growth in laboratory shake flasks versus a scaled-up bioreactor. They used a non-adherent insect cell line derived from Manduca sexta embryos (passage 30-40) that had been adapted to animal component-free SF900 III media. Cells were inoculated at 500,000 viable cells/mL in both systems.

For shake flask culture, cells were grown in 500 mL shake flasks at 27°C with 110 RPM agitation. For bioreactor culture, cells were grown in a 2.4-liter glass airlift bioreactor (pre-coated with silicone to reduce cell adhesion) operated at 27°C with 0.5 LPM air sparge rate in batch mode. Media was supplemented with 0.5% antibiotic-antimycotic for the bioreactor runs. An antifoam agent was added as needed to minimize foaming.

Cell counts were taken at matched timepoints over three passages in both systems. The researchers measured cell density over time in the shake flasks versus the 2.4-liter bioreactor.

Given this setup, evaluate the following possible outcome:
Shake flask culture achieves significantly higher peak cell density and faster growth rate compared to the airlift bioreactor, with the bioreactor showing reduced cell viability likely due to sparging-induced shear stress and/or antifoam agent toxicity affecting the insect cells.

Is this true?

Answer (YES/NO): NO